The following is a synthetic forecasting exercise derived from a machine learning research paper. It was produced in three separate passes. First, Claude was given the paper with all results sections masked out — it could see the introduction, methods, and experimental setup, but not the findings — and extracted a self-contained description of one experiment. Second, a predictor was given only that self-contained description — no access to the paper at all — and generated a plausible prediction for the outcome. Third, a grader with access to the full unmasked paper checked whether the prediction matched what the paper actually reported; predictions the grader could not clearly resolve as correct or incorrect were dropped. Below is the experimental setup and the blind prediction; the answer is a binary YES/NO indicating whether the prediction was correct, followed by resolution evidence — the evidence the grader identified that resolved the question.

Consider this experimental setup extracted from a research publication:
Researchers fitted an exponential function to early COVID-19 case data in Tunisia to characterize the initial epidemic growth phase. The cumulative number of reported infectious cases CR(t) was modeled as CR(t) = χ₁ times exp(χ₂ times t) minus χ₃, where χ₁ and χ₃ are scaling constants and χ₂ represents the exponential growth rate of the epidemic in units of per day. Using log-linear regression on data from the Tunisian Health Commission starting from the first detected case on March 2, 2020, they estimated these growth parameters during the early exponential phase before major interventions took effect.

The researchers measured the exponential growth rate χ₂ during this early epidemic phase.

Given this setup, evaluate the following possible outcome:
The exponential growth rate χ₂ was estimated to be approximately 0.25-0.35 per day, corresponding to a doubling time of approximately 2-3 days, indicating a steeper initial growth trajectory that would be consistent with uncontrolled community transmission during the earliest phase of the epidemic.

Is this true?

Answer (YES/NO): NO